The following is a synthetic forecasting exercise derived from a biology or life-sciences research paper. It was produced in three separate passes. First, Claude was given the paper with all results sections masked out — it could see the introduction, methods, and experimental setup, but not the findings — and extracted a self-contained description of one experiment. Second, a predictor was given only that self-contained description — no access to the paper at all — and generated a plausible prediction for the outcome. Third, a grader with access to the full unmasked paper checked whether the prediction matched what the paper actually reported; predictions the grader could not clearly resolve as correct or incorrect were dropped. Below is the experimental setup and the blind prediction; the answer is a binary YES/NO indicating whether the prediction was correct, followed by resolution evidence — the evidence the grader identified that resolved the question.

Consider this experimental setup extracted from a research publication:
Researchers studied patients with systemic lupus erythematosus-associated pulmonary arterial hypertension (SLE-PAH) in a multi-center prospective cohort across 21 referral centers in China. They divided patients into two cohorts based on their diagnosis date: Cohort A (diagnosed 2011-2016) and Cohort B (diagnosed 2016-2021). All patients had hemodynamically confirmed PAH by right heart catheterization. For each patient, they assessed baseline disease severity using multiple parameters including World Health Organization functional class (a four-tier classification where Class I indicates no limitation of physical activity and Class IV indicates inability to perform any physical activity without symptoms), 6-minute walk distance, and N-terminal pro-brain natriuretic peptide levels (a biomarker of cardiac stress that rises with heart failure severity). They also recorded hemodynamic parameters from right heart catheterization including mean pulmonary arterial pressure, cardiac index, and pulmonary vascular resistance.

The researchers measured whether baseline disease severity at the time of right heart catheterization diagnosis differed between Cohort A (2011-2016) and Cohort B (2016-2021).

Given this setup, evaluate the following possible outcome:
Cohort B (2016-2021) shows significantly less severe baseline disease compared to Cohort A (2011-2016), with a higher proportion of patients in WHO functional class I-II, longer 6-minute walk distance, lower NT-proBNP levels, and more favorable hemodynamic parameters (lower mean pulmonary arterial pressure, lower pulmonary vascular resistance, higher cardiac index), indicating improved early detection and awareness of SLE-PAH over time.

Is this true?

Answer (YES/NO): NO